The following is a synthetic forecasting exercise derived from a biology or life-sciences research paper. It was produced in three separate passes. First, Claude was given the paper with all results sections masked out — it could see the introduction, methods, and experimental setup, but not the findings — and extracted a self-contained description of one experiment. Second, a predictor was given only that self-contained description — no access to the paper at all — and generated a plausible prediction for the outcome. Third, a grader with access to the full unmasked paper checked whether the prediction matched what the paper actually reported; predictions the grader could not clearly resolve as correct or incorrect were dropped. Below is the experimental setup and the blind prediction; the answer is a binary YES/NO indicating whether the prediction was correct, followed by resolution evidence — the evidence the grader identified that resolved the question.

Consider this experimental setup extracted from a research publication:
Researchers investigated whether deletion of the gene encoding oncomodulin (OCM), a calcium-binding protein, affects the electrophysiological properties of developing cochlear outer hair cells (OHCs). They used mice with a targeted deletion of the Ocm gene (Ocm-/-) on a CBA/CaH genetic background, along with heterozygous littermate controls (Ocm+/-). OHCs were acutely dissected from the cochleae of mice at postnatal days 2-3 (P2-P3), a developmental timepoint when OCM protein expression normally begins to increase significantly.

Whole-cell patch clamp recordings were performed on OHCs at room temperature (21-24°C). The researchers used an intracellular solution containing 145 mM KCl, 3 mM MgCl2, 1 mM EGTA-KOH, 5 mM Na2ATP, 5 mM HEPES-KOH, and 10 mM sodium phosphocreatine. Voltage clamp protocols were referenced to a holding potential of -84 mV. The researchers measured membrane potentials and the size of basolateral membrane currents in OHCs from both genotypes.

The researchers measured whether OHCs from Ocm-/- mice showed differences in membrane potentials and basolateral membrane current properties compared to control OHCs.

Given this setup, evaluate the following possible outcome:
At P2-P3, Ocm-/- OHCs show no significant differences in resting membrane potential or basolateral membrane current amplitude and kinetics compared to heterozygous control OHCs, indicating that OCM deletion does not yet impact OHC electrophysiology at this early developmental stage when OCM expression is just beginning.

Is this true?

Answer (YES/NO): YES